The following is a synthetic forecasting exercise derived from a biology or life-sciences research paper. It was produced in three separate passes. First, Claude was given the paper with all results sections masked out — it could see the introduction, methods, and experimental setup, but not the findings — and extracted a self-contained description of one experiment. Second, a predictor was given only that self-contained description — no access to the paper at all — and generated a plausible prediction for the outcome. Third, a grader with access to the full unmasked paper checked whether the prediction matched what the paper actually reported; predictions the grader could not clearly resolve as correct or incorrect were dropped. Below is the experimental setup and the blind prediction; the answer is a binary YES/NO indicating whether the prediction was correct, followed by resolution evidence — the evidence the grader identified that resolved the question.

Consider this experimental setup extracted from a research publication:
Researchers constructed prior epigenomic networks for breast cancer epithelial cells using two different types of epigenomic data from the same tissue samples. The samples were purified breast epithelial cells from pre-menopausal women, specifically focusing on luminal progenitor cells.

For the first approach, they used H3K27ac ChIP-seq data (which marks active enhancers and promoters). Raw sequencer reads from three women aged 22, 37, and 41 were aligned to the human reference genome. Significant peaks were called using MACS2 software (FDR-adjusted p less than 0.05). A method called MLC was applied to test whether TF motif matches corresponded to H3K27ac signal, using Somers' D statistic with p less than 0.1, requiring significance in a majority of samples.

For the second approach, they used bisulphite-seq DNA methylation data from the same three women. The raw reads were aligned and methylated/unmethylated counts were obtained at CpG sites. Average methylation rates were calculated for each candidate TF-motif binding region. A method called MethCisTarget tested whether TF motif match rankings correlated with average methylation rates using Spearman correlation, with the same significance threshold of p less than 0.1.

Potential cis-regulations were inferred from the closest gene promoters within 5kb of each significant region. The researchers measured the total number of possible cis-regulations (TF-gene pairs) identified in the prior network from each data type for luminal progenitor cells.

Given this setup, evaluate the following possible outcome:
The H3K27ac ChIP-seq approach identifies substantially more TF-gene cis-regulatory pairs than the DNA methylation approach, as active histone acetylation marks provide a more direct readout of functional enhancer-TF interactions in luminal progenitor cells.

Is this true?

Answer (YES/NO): NO